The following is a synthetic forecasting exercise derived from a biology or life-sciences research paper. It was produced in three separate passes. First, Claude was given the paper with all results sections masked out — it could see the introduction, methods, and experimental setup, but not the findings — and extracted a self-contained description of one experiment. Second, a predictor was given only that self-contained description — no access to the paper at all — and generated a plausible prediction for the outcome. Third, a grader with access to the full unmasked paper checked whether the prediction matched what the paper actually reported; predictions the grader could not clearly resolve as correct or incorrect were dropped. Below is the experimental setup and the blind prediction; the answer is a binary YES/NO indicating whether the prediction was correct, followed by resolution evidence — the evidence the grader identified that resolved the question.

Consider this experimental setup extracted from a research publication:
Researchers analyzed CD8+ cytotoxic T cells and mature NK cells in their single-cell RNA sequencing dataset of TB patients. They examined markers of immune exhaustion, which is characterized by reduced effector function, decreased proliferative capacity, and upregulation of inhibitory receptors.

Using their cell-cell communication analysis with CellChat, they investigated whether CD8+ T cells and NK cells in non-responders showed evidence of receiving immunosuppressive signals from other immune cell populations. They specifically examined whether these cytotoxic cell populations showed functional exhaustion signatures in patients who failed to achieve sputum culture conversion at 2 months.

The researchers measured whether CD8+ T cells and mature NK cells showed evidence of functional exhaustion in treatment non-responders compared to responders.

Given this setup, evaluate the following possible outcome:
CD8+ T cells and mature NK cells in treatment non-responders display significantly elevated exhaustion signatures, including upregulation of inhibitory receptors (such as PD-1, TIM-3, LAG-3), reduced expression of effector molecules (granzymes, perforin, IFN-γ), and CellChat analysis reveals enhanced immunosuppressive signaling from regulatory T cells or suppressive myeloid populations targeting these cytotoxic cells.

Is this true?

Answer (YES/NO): NO